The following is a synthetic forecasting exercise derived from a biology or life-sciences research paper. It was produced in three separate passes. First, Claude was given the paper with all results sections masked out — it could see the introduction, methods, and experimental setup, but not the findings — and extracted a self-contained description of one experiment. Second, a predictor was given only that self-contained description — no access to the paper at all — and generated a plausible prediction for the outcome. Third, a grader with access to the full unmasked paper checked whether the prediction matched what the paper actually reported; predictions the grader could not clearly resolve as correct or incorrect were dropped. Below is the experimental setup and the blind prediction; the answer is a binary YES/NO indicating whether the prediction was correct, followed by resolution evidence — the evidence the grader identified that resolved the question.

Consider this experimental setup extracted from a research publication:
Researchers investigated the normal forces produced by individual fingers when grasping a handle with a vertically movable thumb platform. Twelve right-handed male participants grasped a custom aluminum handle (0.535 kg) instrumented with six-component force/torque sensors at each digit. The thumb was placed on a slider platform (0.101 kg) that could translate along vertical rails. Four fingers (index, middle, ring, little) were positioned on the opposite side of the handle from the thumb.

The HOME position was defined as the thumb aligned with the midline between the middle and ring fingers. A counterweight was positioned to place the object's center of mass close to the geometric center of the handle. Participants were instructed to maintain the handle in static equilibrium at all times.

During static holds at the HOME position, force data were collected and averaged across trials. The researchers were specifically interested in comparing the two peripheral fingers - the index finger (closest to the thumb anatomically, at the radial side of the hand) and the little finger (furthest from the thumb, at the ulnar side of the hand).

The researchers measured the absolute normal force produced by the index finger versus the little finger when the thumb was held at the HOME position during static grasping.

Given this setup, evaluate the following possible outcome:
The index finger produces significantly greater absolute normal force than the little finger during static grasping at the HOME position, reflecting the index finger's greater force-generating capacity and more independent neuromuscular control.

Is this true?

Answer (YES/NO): NO